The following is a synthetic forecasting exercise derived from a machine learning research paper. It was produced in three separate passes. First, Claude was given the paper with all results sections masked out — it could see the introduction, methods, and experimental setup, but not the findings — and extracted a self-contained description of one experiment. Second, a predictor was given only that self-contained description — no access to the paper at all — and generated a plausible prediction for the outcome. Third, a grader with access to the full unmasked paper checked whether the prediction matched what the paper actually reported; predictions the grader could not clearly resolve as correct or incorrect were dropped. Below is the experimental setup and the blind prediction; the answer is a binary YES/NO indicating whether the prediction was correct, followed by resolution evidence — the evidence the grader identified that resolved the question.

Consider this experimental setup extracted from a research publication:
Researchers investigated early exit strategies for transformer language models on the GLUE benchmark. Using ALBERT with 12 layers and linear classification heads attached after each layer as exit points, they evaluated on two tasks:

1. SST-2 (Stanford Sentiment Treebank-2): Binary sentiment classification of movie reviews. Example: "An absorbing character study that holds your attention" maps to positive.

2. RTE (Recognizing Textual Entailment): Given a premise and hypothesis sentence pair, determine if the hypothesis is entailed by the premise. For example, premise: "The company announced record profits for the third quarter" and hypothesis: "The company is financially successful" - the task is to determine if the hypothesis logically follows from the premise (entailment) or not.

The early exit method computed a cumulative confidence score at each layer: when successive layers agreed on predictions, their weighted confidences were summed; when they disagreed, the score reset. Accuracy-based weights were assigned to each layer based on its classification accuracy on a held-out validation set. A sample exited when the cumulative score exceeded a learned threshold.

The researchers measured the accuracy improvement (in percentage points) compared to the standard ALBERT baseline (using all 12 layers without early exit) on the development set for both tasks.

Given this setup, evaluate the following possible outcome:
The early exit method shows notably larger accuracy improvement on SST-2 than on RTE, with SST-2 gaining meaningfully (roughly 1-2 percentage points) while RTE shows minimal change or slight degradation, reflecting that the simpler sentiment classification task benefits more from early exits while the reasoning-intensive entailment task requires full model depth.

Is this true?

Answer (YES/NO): NO